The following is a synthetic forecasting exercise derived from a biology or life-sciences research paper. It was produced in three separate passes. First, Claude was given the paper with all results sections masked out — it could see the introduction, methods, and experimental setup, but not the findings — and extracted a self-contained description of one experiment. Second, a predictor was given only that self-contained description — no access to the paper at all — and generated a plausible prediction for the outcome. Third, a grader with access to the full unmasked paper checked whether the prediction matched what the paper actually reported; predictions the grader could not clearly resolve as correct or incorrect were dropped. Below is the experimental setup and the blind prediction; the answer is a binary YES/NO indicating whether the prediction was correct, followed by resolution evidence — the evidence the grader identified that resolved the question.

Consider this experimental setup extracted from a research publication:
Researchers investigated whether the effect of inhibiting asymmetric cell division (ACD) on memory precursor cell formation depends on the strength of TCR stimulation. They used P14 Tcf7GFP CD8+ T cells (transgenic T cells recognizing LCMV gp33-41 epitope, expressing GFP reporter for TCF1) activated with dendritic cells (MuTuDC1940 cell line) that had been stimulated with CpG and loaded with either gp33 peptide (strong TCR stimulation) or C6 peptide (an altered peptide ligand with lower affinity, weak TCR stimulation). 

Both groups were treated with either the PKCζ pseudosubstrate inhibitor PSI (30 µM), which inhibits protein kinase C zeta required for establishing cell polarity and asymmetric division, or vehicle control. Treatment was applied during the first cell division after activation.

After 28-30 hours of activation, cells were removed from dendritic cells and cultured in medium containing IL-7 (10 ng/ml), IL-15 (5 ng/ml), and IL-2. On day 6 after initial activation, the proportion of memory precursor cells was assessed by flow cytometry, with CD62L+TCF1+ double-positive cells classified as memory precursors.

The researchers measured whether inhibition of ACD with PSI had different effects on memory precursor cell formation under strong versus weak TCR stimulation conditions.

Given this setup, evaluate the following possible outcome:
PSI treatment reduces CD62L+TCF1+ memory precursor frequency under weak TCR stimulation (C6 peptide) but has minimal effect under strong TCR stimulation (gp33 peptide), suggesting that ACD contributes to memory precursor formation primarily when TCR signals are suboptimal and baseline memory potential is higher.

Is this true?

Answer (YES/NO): NO